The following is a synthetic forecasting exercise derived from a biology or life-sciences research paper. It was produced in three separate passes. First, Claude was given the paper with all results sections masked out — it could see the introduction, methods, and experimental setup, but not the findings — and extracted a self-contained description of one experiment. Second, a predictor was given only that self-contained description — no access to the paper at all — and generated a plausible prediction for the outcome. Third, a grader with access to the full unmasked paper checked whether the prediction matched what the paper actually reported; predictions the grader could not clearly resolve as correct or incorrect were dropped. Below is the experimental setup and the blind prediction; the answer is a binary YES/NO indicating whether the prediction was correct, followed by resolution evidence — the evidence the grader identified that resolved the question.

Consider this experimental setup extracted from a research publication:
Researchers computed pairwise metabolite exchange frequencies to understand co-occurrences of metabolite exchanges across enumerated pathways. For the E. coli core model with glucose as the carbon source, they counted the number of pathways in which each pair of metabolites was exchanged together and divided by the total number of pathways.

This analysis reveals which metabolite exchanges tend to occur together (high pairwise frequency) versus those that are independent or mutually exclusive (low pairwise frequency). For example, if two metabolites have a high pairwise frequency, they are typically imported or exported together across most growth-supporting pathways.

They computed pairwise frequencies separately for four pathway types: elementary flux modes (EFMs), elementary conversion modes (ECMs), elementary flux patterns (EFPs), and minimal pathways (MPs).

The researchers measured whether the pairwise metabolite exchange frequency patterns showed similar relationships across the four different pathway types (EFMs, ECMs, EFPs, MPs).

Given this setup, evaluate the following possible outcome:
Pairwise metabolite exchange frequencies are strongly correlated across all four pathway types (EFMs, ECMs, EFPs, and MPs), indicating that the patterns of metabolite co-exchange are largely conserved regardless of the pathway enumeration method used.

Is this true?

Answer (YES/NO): YES